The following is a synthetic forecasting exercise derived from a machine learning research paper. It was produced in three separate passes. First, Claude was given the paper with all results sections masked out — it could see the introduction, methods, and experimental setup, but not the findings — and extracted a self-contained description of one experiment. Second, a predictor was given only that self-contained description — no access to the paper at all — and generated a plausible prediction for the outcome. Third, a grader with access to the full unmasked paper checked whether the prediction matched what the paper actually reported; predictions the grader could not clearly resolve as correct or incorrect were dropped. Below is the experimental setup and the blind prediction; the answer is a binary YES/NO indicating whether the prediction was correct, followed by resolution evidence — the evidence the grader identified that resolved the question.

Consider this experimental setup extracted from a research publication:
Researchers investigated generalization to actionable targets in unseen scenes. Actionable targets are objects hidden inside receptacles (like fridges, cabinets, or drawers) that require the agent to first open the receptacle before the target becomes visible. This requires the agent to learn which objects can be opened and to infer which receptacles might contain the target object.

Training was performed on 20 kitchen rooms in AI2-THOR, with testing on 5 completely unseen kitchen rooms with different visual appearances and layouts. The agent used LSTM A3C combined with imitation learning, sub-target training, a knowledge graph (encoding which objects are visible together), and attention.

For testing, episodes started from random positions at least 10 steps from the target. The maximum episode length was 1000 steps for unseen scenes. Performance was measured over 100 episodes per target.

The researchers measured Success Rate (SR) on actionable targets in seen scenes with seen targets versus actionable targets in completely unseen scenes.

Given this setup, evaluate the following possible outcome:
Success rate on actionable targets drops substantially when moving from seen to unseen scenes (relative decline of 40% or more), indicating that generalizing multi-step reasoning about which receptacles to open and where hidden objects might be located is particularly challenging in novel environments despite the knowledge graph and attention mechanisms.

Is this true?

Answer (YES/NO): YES